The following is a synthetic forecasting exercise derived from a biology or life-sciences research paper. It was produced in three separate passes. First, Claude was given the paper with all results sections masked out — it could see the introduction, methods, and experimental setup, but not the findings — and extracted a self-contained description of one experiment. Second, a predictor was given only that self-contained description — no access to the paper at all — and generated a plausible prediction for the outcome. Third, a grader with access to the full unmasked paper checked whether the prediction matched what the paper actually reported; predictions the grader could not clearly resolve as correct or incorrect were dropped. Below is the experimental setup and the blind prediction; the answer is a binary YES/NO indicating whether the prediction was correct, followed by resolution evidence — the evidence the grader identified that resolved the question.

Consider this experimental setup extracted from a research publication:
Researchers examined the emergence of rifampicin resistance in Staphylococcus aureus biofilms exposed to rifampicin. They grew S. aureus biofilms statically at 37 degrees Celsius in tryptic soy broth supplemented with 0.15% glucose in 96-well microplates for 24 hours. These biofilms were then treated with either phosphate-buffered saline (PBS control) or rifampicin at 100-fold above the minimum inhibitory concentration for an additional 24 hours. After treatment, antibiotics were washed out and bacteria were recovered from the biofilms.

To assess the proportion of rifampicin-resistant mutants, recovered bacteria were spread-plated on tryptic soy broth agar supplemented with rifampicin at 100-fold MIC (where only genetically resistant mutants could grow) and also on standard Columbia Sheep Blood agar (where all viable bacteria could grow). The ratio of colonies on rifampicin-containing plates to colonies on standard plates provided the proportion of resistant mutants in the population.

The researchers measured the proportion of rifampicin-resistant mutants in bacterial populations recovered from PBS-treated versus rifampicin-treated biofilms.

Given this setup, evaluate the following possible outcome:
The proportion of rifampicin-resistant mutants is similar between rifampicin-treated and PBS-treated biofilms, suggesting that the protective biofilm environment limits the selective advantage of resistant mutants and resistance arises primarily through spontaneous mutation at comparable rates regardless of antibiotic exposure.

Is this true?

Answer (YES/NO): NO